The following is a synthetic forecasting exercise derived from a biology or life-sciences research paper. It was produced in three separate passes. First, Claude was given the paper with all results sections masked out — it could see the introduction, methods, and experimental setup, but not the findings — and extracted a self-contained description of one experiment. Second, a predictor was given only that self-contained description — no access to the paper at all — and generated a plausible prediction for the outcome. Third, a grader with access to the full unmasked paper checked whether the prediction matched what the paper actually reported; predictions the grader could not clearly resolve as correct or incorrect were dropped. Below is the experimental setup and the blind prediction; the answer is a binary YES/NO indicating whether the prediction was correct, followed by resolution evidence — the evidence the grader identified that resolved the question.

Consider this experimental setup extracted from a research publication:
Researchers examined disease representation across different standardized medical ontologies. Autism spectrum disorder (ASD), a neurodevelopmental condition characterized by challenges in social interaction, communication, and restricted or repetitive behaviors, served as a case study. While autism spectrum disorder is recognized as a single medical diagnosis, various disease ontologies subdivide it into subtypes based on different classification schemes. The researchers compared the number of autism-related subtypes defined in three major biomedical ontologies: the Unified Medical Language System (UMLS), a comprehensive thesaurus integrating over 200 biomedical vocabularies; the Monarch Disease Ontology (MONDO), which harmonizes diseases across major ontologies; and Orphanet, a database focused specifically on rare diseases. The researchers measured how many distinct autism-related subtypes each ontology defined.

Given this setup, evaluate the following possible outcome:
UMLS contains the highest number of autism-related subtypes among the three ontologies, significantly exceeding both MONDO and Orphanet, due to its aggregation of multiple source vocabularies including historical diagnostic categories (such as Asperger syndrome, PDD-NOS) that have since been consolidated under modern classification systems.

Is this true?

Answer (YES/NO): YES